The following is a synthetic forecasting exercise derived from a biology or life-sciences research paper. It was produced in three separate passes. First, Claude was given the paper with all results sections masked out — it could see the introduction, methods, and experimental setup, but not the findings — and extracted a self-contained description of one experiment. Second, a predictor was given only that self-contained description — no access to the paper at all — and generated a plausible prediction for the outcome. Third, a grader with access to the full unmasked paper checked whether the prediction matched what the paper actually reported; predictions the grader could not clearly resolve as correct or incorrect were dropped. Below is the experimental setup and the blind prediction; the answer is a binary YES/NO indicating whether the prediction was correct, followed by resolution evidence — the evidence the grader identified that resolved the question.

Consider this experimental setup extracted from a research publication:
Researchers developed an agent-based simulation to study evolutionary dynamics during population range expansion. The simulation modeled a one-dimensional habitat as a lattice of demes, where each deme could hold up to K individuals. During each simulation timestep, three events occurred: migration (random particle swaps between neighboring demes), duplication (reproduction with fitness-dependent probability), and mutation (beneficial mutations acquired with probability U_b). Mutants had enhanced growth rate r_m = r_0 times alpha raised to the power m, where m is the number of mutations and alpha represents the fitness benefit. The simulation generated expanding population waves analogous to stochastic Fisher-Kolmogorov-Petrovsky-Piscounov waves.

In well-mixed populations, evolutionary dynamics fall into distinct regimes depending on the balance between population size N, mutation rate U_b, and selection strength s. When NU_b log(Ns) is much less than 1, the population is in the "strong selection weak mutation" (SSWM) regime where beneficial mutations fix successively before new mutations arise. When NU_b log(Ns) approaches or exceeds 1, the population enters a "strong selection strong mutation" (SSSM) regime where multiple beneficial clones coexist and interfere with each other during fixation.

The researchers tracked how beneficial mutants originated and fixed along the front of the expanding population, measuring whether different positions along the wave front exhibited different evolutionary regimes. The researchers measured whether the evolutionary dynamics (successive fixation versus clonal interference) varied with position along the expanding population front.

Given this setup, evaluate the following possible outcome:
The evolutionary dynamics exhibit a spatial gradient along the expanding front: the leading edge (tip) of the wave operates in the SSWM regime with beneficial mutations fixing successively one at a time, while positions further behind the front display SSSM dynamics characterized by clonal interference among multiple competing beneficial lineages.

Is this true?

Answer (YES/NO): YES